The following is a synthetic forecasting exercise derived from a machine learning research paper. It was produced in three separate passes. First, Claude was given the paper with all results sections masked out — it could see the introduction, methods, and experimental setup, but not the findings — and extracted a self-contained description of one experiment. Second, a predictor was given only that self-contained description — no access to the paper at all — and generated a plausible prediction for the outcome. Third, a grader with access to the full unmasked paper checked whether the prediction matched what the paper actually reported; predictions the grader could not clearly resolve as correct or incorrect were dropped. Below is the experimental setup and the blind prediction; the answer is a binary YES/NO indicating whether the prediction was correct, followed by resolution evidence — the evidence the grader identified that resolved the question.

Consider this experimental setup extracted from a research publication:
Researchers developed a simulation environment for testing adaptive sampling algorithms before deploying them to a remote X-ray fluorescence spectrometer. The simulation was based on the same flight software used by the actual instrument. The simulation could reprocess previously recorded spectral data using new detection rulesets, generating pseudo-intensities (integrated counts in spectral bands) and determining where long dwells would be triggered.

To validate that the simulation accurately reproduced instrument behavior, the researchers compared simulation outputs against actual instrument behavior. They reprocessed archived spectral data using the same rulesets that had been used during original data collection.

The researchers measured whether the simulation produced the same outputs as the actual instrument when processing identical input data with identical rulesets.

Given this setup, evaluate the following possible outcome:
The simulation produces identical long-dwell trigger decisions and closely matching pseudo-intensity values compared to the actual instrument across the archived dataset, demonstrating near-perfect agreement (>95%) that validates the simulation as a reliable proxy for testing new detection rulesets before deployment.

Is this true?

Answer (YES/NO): NO